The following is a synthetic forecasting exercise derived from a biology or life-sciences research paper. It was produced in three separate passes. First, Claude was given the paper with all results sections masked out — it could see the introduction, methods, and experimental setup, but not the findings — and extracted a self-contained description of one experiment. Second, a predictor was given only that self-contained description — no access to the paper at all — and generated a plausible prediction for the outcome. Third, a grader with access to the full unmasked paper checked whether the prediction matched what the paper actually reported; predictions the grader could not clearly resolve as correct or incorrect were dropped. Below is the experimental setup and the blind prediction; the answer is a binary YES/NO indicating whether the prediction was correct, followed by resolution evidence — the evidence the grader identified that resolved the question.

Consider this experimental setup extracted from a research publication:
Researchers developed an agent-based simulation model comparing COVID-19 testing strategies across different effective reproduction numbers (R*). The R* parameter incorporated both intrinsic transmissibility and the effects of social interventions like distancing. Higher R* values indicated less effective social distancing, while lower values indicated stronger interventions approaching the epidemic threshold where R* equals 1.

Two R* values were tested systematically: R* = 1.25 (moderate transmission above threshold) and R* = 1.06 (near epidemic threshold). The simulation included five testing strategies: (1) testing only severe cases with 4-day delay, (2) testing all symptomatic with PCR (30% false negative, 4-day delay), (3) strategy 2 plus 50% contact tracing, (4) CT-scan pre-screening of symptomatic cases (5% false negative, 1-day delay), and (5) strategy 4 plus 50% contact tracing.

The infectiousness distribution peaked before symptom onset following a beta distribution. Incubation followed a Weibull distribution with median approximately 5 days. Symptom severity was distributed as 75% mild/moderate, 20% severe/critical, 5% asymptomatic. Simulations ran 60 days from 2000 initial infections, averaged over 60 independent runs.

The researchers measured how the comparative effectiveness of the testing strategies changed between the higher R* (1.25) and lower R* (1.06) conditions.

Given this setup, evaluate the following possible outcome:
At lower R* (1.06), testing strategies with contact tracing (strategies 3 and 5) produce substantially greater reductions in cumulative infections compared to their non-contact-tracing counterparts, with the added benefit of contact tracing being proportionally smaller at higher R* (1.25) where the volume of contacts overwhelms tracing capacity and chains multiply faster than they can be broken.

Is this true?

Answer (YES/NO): YES